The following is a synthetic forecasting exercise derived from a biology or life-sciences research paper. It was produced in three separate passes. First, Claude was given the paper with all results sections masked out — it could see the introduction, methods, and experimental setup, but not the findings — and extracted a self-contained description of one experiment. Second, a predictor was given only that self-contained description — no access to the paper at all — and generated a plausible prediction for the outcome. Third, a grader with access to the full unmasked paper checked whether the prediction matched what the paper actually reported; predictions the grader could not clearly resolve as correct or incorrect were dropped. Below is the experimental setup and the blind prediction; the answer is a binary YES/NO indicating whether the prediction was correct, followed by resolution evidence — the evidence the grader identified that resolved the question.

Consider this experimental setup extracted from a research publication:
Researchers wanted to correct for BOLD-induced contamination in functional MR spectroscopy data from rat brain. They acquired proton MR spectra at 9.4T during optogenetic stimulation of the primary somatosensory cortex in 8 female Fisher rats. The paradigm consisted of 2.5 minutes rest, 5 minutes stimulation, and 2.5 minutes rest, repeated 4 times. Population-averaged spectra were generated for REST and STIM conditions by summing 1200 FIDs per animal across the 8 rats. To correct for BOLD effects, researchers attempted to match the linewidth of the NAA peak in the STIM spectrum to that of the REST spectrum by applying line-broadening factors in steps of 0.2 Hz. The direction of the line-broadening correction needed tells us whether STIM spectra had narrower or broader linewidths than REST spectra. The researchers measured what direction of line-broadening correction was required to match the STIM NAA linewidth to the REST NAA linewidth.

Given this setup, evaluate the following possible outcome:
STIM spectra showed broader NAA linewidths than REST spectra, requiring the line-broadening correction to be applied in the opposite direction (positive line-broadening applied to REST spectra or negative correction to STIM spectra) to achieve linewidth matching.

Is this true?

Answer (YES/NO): NO